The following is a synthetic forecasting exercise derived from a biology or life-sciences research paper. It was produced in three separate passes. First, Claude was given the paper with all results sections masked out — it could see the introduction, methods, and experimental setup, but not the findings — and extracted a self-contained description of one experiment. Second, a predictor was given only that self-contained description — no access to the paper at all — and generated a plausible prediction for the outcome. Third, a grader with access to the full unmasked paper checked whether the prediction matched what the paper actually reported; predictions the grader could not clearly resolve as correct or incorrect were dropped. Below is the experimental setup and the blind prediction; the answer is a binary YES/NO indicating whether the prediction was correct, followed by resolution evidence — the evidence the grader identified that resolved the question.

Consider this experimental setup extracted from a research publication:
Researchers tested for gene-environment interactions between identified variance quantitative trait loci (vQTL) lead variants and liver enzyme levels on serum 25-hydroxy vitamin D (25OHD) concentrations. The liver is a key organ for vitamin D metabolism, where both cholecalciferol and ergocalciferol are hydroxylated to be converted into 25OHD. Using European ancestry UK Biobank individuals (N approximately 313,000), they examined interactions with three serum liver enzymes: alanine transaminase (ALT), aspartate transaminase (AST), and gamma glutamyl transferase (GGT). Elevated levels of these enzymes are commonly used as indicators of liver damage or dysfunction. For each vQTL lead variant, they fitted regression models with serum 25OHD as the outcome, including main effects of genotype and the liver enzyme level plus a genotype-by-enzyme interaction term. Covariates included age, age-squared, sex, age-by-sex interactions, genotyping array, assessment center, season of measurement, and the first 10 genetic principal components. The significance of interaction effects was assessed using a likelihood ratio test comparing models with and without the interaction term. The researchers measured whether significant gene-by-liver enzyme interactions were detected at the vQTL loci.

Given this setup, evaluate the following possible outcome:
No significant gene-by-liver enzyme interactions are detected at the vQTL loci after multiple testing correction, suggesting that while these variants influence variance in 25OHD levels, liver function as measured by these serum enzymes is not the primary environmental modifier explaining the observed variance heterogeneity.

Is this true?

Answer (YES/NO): NO